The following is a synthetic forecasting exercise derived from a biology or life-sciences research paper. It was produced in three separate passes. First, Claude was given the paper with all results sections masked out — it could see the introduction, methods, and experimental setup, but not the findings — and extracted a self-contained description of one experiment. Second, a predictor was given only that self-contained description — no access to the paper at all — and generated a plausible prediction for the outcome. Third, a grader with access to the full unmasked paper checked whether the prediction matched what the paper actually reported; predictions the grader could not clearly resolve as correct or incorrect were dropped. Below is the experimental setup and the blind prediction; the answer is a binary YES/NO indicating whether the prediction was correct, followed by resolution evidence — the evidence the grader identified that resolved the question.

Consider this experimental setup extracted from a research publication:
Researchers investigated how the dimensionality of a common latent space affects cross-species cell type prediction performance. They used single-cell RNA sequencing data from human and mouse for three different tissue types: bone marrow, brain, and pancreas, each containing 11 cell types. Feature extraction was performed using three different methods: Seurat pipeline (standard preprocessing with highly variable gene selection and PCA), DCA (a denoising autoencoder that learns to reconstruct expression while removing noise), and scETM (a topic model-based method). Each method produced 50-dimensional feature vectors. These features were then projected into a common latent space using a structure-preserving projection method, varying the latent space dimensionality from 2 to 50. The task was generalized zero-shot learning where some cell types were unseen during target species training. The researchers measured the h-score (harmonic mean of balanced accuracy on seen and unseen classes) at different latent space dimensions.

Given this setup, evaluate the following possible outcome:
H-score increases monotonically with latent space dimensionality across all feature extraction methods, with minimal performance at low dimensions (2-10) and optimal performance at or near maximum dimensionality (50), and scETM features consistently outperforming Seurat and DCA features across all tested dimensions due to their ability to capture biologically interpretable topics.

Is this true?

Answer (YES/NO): NO